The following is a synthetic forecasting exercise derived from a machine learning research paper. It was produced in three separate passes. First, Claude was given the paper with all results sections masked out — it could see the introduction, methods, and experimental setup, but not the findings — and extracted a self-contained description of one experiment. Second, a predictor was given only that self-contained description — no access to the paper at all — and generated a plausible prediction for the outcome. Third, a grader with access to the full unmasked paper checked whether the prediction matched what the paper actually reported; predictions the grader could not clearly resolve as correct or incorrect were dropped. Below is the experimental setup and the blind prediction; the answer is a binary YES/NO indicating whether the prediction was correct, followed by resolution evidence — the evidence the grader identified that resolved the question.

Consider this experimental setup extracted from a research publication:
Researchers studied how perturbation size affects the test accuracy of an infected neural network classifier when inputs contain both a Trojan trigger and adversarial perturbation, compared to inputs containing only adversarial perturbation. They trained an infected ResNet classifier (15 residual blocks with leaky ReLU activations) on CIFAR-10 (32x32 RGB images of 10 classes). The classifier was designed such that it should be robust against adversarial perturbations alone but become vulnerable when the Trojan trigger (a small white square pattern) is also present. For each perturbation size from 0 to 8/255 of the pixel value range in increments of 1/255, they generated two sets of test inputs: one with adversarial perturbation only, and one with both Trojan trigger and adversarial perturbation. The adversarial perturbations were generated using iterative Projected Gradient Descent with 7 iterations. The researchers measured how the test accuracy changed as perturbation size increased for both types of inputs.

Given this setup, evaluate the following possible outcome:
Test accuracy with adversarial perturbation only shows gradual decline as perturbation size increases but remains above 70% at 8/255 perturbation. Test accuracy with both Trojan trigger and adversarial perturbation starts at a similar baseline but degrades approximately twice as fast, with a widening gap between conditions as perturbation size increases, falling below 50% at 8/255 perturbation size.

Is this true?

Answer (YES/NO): NO